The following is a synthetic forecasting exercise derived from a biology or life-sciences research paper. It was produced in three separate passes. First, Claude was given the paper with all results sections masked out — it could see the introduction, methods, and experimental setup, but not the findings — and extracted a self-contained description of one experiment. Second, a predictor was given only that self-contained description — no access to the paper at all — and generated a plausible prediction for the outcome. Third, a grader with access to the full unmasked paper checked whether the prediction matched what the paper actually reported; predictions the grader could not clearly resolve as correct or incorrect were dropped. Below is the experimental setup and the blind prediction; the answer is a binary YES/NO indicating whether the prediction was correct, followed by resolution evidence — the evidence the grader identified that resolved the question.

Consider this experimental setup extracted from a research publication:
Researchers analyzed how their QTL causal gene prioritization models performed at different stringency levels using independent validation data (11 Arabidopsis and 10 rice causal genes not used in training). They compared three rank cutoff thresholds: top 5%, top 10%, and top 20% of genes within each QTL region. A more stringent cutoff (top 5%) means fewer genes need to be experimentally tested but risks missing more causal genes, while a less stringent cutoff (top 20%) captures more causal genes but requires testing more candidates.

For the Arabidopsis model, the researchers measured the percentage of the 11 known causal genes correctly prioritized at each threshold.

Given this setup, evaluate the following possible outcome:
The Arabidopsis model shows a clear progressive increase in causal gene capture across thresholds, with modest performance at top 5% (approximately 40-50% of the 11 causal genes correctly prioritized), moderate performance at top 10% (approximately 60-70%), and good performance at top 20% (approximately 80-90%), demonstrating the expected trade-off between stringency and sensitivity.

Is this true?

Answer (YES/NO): NO